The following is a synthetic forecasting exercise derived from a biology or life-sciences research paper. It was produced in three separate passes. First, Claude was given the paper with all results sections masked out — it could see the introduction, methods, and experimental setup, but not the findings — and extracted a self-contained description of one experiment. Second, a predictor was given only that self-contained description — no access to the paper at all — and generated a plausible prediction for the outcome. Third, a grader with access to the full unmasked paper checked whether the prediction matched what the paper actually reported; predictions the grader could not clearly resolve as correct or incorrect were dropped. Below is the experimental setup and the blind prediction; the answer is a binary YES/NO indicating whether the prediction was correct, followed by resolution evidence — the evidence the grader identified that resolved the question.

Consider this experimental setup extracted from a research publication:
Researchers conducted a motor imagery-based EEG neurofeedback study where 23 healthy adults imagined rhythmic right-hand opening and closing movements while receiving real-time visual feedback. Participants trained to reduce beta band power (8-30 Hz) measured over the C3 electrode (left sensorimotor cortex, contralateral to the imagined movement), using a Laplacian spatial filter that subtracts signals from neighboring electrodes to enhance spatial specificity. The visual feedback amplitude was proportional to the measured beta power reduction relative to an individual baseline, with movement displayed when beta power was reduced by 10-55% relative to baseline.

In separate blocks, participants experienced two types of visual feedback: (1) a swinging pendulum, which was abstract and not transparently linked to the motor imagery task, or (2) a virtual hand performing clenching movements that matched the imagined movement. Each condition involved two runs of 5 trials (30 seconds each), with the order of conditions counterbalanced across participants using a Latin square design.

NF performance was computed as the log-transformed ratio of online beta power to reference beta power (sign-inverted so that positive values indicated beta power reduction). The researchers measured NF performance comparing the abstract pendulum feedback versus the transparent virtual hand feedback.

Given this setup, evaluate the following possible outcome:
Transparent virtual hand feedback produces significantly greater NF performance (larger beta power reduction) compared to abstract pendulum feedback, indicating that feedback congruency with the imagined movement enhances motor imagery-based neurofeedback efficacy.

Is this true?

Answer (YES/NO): YES